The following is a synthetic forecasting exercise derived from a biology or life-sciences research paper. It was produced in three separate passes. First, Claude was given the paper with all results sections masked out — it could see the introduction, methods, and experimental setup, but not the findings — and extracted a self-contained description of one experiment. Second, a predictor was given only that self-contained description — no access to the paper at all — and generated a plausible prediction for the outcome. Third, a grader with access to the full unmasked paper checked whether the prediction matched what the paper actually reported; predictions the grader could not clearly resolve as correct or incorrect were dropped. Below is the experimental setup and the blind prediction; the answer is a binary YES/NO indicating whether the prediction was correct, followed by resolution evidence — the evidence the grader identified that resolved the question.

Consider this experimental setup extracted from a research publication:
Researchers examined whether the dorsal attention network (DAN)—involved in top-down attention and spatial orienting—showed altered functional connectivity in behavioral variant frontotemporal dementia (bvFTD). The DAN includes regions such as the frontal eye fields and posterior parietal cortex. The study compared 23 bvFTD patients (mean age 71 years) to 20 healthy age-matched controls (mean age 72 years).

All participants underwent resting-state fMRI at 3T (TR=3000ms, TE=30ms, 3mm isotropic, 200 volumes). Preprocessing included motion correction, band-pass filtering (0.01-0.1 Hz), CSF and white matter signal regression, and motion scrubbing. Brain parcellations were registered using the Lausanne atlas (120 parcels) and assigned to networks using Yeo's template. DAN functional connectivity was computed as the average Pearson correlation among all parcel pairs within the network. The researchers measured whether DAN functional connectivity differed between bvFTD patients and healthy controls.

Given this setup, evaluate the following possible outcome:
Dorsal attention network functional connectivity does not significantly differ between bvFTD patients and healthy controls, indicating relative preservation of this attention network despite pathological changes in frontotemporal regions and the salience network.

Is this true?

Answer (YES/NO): YES